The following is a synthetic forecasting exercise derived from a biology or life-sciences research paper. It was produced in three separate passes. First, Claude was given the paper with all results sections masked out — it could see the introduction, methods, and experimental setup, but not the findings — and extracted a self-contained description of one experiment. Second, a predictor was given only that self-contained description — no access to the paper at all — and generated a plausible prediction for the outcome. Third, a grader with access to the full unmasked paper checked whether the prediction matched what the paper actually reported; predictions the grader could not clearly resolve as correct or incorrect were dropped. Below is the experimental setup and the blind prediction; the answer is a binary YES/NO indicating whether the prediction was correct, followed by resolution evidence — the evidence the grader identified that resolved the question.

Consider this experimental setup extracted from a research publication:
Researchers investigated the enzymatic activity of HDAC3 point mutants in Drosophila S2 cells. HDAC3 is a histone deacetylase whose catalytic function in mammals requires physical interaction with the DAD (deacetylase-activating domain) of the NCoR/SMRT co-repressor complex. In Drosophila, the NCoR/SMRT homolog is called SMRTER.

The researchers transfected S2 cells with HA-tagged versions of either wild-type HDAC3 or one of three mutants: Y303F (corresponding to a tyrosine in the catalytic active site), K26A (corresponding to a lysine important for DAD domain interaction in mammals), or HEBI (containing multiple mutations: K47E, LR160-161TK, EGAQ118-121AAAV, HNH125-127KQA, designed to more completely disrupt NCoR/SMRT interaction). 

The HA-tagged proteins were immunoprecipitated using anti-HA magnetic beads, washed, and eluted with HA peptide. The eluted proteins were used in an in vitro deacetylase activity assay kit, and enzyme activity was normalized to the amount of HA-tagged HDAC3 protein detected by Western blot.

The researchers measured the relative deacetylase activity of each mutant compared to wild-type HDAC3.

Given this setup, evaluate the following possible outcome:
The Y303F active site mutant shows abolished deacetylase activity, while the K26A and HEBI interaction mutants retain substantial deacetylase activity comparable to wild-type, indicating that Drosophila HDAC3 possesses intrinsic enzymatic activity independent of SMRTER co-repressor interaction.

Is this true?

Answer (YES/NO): NO